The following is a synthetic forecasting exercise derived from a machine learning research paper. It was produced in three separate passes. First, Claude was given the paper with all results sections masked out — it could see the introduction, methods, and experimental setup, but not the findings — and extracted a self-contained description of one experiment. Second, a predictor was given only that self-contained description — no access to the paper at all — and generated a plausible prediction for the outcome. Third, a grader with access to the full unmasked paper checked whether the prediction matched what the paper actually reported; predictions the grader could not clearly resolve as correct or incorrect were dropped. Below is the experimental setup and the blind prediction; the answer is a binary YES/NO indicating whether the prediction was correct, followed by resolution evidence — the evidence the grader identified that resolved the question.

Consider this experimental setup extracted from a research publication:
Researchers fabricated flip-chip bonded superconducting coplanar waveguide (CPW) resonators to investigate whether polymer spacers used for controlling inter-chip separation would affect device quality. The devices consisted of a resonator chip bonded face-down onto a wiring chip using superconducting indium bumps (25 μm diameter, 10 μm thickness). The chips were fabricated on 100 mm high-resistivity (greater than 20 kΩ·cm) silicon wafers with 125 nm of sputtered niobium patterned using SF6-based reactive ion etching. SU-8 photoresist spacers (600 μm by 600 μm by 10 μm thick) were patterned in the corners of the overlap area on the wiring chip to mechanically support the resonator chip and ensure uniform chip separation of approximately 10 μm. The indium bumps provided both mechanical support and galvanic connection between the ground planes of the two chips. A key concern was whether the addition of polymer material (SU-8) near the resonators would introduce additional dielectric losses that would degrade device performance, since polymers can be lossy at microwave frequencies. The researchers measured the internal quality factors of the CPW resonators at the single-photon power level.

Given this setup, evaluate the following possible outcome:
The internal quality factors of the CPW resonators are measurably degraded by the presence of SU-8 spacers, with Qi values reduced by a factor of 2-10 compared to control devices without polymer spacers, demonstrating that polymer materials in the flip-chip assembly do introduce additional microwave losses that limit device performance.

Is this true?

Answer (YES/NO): NO